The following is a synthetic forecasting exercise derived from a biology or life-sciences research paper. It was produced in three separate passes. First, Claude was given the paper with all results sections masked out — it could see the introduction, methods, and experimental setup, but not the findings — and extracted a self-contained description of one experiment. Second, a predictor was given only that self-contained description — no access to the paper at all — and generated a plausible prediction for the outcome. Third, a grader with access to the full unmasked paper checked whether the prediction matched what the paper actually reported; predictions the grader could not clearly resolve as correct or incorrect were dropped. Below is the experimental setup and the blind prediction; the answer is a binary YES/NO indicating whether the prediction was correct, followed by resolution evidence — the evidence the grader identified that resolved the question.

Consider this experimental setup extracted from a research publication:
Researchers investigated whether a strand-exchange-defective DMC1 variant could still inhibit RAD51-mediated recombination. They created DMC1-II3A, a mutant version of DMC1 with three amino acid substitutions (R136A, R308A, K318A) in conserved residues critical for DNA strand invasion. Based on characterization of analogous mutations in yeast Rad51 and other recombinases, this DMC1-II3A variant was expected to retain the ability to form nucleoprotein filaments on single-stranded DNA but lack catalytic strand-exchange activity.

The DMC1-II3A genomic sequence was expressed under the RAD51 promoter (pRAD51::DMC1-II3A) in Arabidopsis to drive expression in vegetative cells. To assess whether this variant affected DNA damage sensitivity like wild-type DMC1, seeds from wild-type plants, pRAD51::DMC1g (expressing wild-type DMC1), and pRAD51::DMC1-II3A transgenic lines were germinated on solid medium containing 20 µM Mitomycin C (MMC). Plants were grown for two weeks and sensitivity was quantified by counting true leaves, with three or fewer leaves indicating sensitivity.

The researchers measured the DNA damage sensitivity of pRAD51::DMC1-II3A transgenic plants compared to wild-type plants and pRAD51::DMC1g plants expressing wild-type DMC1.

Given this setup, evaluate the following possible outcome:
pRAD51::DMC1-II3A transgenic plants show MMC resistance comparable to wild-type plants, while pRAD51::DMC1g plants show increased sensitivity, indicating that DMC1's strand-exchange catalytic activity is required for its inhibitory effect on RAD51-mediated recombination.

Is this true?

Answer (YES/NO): NO